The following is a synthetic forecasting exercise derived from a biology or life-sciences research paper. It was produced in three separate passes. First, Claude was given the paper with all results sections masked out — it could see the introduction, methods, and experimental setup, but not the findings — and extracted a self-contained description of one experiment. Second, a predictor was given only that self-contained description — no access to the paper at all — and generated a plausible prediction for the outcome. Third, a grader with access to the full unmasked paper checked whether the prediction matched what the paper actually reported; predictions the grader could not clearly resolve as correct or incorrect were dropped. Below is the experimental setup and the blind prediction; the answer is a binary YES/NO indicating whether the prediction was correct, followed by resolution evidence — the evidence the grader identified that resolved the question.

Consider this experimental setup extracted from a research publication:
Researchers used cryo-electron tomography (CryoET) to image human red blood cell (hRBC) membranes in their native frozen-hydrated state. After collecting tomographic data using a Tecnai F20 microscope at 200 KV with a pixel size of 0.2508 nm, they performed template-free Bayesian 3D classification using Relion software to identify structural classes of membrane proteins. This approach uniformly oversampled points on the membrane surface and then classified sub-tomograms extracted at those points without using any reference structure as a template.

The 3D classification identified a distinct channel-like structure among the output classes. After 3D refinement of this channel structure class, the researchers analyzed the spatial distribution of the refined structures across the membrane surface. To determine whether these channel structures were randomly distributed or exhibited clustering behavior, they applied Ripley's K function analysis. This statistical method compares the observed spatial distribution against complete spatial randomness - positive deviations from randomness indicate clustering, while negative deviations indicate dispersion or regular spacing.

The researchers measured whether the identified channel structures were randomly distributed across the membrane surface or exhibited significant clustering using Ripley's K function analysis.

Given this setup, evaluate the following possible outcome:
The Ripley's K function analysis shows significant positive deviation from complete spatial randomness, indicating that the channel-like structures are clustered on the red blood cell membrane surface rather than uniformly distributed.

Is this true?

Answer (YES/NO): YES